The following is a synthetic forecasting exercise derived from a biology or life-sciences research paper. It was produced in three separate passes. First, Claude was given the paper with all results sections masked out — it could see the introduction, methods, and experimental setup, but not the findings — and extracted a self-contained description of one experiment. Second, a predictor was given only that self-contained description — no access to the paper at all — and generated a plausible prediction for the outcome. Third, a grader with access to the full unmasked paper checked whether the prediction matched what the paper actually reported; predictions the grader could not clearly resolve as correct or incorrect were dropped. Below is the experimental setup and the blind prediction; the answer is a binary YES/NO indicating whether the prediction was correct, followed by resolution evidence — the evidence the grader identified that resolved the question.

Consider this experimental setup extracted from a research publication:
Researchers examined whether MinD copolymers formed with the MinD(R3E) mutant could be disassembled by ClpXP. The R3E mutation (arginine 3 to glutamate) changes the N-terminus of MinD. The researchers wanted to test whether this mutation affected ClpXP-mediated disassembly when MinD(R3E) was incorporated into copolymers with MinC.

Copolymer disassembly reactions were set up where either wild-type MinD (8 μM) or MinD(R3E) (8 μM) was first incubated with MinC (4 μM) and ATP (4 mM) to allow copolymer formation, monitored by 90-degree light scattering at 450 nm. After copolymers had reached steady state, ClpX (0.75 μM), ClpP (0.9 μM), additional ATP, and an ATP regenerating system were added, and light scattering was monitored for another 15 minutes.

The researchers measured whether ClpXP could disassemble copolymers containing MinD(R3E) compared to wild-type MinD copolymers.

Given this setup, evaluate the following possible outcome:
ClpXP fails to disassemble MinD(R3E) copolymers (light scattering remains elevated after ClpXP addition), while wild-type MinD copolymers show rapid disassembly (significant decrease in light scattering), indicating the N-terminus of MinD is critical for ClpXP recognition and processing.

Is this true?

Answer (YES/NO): YES